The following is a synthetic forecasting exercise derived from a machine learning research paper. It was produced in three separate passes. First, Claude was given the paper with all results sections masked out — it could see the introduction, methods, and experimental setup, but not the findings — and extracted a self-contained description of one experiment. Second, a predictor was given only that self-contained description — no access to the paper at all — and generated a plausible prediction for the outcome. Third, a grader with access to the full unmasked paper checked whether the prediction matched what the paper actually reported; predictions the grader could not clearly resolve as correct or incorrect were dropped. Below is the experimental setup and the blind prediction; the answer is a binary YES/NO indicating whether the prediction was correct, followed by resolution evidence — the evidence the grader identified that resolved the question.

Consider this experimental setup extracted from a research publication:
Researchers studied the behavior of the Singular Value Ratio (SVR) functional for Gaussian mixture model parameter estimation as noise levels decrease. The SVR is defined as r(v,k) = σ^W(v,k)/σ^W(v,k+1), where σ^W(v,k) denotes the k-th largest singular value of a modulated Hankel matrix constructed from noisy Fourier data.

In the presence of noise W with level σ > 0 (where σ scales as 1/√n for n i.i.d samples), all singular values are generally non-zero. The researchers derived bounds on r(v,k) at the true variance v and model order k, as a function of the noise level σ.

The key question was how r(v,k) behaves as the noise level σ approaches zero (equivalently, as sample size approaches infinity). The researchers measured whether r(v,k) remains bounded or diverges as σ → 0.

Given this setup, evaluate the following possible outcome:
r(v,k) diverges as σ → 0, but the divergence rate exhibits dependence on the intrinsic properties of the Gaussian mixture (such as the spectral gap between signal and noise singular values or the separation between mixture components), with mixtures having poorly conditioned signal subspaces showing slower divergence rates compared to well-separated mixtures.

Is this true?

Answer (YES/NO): NO